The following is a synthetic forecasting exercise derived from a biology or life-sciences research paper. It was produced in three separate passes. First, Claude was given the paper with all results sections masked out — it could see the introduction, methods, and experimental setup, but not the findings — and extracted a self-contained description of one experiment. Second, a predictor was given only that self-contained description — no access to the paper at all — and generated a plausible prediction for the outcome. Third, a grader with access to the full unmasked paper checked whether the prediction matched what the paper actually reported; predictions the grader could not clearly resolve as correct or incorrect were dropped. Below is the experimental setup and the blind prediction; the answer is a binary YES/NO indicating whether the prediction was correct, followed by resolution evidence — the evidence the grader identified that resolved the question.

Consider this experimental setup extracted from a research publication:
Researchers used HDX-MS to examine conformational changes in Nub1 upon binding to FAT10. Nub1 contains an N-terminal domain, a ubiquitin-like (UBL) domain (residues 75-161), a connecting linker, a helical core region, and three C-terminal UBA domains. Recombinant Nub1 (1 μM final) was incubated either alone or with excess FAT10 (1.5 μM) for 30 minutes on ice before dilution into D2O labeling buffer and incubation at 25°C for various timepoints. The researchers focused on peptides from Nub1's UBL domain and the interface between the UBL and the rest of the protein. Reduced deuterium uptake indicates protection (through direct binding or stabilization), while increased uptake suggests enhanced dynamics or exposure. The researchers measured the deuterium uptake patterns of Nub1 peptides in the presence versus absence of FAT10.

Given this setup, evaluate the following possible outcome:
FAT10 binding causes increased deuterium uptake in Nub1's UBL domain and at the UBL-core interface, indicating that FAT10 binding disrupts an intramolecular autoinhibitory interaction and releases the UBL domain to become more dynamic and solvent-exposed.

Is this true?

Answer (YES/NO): YES